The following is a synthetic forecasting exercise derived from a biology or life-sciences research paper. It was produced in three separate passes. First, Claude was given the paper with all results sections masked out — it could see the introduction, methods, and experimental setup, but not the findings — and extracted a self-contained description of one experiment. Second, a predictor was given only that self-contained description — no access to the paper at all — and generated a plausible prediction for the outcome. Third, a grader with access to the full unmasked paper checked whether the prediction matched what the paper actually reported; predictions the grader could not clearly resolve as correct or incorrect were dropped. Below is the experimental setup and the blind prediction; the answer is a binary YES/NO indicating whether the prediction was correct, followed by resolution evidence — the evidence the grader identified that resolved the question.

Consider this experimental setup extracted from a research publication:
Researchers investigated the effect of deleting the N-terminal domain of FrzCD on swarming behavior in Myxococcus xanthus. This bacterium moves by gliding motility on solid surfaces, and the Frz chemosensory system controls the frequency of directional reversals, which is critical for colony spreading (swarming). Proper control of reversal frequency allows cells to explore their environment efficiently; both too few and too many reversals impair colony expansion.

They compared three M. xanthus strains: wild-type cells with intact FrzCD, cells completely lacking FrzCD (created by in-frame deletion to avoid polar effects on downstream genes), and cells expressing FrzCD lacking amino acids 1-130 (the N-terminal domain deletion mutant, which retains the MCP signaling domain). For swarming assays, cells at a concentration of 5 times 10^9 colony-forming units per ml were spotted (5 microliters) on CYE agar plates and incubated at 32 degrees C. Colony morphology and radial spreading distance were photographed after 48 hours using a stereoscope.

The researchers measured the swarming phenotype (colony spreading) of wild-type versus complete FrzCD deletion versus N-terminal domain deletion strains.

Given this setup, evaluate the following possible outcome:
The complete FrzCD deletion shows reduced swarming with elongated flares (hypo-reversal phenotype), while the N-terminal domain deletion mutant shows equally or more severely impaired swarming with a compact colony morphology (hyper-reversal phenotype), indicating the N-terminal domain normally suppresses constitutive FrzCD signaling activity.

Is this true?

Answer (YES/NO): NO